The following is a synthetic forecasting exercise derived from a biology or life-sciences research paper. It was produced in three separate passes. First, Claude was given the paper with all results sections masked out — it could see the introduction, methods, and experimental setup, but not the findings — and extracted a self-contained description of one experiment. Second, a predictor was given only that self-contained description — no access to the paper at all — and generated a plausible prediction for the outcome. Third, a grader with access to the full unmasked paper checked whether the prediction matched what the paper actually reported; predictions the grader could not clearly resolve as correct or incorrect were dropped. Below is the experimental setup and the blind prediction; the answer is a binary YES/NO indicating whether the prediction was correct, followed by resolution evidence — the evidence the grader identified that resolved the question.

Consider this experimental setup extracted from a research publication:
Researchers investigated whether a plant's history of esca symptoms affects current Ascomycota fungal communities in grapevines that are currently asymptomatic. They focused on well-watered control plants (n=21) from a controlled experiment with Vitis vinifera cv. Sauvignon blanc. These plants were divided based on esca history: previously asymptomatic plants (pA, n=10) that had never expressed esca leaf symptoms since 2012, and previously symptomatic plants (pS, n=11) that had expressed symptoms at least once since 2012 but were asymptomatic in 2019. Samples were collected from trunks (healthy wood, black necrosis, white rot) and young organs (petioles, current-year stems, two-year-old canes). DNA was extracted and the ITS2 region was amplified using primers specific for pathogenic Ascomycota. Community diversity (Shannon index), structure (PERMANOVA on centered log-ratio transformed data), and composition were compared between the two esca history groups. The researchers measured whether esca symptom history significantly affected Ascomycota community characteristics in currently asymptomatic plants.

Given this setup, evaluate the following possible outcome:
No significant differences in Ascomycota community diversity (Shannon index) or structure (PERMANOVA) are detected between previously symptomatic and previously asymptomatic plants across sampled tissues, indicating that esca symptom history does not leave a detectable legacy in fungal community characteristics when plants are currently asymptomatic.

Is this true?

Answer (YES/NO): YES